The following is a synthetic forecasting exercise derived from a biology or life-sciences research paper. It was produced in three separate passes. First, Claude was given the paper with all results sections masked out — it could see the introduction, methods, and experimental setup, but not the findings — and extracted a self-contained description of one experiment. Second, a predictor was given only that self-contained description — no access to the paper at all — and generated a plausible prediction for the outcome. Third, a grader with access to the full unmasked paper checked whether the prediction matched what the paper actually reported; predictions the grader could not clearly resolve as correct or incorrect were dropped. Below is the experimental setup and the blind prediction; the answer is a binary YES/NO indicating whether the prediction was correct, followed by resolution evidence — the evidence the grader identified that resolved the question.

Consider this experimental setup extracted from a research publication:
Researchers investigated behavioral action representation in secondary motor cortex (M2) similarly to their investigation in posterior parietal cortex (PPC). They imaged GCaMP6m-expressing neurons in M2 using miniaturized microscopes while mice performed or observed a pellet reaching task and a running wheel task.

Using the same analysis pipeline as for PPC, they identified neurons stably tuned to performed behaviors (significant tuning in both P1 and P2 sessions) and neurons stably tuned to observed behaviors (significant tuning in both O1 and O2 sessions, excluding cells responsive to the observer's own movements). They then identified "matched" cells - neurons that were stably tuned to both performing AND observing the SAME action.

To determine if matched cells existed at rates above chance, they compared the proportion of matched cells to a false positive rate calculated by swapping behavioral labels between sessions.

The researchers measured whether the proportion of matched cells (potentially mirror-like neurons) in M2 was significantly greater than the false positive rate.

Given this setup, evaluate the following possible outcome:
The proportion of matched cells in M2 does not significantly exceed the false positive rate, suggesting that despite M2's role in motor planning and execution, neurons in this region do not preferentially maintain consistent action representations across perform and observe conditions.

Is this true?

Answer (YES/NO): YES